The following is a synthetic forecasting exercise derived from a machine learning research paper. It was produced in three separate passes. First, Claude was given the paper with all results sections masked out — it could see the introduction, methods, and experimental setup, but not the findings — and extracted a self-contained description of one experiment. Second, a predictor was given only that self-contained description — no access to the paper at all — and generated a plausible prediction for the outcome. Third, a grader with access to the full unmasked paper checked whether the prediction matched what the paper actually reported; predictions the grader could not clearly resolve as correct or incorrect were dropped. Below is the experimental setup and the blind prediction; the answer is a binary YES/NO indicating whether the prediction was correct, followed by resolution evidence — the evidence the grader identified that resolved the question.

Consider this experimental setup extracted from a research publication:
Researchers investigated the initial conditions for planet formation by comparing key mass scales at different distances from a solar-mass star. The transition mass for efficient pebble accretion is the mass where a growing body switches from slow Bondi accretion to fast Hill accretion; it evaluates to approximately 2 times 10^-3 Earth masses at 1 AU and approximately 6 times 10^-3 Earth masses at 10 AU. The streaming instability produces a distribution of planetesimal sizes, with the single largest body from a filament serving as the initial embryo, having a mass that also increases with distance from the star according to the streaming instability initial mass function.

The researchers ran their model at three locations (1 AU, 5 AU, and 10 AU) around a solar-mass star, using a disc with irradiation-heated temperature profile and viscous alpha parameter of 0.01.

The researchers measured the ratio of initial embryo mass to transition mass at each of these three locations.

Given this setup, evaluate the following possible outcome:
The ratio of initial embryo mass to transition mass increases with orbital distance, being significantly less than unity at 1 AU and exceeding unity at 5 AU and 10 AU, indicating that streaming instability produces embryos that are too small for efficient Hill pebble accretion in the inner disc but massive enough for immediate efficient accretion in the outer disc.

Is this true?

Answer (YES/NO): NO